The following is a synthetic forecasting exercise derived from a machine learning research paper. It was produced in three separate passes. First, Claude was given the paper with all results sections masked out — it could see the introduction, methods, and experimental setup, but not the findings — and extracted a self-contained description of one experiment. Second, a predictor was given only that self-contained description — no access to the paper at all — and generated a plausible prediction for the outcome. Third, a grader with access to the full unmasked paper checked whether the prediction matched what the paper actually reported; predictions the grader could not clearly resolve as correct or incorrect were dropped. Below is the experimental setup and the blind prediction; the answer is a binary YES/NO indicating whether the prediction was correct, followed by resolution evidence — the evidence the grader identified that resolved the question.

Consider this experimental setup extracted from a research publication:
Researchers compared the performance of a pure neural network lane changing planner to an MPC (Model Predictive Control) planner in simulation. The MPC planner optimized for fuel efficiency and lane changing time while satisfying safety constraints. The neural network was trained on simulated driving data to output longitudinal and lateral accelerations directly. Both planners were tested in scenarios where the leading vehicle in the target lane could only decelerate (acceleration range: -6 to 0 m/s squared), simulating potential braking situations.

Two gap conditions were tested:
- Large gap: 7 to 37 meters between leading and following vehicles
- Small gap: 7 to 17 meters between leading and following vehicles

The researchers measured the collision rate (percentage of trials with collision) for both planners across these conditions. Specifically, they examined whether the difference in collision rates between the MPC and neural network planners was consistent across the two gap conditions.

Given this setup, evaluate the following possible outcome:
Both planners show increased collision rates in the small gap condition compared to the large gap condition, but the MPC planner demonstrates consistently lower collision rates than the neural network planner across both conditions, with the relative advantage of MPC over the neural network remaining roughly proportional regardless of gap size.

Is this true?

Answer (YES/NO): NO